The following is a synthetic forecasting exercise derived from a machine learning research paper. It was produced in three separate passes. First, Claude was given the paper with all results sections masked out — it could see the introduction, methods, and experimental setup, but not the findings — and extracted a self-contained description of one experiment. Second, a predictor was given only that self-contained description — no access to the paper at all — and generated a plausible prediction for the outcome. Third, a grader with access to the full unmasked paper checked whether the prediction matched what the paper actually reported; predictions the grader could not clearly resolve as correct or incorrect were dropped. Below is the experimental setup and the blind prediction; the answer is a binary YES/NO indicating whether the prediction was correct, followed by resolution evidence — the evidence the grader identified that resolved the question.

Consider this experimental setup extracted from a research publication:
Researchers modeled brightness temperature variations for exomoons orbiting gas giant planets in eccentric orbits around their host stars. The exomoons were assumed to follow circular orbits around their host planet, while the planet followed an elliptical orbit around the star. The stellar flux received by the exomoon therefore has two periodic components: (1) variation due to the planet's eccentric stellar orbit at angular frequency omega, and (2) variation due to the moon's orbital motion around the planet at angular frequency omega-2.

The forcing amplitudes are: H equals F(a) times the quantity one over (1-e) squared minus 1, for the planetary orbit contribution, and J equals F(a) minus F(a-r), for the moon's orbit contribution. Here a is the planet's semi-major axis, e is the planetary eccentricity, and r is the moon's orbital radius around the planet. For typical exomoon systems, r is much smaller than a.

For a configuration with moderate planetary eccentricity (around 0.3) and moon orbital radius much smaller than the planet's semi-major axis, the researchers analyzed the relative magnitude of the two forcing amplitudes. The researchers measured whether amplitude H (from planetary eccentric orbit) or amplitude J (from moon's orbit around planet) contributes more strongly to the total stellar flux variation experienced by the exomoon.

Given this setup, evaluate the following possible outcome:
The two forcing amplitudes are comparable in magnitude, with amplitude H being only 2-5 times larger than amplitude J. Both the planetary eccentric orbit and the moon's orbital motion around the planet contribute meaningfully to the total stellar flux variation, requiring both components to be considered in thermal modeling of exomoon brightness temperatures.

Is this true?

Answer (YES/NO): NO